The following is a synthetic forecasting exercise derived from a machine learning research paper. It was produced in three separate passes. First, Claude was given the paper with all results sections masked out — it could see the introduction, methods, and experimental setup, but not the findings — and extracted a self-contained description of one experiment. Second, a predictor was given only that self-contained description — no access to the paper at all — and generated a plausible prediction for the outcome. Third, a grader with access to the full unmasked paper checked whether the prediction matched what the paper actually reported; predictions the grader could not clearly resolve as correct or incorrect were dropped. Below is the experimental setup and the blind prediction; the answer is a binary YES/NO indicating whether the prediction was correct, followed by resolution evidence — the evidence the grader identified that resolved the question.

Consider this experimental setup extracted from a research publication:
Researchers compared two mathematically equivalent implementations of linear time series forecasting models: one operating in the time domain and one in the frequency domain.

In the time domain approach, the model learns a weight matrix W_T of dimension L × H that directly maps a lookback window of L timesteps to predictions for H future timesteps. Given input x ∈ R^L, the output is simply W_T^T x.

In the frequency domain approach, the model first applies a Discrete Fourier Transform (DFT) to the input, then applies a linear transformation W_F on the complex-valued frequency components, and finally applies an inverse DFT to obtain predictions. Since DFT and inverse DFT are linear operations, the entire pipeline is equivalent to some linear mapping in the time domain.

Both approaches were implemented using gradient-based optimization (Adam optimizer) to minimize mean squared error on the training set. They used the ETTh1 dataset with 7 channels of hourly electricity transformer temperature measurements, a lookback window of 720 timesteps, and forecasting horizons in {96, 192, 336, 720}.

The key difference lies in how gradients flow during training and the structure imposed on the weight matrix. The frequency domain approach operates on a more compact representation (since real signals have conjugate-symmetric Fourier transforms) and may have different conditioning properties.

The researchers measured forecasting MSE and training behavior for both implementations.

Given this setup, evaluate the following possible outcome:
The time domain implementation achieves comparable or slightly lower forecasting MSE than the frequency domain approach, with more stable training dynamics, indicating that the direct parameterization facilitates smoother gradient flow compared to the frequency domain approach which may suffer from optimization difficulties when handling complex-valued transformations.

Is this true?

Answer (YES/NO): NO